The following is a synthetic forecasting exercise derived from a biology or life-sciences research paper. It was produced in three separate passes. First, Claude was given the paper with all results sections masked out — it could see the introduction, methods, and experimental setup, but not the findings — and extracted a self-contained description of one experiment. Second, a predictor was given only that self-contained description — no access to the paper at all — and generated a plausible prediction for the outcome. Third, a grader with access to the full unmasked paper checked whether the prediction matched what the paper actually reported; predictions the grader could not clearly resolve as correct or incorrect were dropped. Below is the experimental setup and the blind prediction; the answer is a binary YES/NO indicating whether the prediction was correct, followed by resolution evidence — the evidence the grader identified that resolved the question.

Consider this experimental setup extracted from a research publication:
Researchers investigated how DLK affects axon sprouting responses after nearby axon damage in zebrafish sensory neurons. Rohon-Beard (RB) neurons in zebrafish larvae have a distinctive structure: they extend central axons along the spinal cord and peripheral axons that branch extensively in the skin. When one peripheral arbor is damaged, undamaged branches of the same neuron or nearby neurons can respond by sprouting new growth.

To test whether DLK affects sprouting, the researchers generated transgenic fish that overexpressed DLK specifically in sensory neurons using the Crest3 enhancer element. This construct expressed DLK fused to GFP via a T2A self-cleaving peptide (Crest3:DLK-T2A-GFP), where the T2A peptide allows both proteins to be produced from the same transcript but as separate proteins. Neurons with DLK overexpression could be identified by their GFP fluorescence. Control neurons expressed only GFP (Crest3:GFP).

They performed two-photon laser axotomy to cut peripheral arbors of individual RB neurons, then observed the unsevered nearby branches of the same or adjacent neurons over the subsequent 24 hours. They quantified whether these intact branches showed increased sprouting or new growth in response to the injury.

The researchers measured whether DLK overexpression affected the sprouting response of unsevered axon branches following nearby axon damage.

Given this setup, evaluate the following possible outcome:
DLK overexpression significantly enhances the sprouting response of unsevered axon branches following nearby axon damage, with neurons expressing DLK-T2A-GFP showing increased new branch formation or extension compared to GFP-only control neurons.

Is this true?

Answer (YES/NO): NO